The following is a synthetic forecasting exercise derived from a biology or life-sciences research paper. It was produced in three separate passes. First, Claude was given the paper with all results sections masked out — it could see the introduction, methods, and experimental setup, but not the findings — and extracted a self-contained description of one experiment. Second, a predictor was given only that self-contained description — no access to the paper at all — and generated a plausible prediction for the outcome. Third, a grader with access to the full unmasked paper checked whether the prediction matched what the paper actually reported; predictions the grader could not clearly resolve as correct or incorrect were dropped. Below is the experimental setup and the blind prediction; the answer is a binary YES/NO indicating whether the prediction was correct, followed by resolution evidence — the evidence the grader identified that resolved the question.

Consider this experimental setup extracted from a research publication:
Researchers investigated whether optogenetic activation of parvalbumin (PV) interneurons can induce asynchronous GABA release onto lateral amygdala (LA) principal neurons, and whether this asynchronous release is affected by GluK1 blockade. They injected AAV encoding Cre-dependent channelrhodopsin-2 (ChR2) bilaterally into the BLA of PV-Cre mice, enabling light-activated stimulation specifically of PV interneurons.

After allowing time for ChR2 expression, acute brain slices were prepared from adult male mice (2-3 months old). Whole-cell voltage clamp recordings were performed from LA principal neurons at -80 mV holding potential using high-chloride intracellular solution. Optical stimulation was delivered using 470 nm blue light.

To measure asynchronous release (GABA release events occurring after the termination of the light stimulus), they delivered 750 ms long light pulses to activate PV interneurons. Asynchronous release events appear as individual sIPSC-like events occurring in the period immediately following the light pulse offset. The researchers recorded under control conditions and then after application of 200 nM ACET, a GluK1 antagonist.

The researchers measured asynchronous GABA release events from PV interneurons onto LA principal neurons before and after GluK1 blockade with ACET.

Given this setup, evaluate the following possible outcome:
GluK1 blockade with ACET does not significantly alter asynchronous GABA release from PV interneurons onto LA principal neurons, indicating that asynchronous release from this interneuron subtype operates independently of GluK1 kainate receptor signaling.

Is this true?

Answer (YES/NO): NO